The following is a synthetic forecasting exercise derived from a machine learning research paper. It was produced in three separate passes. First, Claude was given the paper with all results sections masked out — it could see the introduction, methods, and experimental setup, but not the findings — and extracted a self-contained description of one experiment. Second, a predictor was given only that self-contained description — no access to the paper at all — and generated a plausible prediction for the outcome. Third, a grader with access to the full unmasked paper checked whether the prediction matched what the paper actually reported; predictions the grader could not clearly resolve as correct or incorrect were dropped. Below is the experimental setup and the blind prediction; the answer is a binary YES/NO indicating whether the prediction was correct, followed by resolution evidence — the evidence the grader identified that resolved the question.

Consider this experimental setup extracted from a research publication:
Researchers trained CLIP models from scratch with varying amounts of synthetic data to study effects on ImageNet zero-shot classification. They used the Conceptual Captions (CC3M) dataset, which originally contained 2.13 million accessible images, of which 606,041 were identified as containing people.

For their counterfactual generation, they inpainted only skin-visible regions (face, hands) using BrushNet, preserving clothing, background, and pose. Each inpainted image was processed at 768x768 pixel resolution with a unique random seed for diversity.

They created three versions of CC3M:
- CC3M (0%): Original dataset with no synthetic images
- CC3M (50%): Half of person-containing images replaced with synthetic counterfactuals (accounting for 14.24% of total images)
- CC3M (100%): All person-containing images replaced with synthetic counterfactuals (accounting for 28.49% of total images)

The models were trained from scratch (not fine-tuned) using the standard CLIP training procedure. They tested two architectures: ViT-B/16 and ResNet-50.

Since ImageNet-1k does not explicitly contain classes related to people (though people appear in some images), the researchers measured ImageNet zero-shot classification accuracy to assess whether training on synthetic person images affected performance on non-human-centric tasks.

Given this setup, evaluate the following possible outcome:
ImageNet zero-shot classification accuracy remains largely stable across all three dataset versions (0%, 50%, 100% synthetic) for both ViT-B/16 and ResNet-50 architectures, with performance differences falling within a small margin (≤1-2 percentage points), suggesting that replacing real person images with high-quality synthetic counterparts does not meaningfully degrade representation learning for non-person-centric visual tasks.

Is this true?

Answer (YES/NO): NO